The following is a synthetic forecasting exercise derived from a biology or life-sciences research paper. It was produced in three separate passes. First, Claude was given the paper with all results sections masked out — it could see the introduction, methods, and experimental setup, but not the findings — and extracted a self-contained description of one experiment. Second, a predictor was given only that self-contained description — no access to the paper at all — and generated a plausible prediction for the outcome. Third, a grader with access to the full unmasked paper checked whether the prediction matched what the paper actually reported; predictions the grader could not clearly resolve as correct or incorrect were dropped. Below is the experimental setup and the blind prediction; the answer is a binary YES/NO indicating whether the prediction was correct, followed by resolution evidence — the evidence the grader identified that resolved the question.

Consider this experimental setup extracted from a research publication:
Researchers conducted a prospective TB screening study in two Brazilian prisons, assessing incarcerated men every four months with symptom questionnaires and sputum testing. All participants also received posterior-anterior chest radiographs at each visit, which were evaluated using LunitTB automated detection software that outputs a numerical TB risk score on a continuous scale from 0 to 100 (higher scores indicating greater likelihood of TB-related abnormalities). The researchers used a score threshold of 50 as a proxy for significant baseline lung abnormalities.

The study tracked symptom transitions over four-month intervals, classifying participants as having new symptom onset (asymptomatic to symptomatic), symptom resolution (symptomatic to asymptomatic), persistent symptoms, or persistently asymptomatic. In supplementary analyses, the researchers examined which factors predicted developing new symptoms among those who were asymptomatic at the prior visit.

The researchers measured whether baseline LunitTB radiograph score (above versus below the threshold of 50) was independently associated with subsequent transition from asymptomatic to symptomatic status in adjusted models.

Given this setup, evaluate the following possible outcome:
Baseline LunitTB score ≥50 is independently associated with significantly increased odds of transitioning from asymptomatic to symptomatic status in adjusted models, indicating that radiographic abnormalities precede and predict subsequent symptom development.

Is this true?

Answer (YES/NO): NO